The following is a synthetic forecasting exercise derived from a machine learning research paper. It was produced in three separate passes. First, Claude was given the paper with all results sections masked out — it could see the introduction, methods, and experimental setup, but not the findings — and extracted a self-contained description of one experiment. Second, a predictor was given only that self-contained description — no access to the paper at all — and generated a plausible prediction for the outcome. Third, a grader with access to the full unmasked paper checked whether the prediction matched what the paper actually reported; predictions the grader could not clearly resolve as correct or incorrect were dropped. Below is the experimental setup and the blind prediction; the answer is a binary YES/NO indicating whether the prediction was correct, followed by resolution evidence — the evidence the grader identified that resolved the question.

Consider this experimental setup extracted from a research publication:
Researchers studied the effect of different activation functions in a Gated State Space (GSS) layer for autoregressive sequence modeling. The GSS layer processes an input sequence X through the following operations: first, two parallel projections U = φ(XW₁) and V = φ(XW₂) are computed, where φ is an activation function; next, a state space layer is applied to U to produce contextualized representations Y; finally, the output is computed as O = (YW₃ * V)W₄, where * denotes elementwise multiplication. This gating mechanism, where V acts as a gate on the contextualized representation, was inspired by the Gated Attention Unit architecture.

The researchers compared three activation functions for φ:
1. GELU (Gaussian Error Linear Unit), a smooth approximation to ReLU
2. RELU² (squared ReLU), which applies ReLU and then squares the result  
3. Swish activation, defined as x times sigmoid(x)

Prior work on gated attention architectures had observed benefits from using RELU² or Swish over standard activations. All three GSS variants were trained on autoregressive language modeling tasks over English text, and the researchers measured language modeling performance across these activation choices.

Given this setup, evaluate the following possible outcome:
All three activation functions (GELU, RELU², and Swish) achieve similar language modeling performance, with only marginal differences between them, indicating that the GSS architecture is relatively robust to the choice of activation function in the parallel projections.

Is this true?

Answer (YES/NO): YES